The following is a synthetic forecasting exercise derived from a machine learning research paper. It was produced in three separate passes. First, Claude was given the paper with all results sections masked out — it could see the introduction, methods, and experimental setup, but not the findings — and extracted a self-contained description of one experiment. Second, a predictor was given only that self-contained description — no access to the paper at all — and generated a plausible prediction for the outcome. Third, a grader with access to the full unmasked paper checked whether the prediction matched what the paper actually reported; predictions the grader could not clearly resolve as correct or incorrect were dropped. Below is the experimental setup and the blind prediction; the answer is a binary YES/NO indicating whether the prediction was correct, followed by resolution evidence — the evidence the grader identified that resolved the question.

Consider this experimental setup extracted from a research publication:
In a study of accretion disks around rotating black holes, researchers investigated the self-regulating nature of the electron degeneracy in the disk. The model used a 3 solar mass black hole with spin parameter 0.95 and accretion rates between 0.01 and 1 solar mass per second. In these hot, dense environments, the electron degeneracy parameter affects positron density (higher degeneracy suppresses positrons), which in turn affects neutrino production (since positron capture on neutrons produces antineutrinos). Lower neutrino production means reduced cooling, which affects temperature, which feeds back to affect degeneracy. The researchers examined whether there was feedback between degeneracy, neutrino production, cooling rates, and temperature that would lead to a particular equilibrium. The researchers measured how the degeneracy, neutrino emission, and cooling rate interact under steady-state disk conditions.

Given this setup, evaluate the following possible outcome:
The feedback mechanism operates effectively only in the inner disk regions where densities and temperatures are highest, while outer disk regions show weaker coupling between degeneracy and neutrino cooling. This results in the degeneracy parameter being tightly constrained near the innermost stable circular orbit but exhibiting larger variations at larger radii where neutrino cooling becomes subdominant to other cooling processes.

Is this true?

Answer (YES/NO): NO